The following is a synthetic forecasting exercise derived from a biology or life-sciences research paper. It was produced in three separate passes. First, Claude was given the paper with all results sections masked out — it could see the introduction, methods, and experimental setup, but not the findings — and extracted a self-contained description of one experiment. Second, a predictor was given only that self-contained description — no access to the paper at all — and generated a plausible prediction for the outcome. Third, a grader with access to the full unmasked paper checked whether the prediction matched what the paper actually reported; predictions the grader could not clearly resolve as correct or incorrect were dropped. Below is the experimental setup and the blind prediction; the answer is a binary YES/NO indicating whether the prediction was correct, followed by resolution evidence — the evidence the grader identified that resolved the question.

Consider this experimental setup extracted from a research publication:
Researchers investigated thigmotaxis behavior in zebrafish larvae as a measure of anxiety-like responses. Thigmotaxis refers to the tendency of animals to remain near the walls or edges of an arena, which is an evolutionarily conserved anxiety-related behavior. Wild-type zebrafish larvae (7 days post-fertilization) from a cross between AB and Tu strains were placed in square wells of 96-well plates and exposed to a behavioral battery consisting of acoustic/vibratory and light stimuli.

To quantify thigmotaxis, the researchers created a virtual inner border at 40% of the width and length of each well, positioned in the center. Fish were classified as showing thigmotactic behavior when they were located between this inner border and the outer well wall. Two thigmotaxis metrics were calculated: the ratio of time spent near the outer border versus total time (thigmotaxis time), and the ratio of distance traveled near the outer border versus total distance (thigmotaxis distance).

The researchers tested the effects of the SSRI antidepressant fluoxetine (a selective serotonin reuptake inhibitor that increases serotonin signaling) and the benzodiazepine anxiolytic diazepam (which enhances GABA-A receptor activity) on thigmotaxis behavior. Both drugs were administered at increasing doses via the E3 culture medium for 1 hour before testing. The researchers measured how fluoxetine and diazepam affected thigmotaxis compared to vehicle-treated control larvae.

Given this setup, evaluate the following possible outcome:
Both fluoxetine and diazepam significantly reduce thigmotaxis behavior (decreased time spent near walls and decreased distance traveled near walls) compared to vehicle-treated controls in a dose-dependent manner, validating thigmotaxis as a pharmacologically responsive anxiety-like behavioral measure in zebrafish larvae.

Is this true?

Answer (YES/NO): NO